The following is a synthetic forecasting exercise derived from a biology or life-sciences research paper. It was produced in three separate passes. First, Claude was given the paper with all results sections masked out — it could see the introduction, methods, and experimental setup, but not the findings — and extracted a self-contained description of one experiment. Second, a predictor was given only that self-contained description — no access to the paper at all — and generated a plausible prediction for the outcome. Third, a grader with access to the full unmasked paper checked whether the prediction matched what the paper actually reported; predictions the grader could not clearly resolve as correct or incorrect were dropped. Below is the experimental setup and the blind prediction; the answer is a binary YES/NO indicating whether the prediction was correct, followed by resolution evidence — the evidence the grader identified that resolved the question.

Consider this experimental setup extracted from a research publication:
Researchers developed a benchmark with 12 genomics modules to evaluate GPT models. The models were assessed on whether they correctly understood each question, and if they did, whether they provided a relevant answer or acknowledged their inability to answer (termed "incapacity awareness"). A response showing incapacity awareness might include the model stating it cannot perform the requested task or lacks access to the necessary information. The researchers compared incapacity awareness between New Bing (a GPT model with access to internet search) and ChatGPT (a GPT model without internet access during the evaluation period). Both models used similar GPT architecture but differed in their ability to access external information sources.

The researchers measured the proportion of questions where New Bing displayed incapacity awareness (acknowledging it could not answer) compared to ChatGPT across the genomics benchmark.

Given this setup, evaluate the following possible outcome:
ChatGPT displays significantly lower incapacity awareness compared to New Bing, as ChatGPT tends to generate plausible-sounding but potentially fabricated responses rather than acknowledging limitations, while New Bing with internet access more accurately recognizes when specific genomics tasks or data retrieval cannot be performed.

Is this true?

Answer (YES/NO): YES